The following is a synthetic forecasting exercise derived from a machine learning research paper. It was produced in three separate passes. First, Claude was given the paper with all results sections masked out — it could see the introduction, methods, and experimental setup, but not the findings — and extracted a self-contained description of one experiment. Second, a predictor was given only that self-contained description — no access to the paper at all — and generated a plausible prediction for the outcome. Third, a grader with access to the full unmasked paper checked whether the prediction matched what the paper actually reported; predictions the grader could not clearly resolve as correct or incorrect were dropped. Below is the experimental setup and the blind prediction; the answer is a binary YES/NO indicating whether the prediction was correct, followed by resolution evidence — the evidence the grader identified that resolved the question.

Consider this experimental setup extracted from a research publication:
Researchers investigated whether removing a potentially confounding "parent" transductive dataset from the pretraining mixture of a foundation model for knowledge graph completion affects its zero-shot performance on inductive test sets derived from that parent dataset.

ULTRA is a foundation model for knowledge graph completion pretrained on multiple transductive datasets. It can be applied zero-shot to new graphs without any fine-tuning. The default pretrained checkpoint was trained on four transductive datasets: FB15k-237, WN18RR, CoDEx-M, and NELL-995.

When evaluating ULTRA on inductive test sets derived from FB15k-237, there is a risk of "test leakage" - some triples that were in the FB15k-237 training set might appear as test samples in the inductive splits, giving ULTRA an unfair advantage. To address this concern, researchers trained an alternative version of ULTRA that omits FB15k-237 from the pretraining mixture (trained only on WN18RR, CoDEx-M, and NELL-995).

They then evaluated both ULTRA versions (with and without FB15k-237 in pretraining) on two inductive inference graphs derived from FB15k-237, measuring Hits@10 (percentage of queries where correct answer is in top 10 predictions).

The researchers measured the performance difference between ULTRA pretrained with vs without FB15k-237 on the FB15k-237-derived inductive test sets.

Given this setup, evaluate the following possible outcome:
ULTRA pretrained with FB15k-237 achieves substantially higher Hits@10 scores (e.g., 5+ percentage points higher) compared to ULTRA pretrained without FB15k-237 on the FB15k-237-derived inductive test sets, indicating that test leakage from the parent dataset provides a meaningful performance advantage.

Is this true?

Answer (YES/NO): NO